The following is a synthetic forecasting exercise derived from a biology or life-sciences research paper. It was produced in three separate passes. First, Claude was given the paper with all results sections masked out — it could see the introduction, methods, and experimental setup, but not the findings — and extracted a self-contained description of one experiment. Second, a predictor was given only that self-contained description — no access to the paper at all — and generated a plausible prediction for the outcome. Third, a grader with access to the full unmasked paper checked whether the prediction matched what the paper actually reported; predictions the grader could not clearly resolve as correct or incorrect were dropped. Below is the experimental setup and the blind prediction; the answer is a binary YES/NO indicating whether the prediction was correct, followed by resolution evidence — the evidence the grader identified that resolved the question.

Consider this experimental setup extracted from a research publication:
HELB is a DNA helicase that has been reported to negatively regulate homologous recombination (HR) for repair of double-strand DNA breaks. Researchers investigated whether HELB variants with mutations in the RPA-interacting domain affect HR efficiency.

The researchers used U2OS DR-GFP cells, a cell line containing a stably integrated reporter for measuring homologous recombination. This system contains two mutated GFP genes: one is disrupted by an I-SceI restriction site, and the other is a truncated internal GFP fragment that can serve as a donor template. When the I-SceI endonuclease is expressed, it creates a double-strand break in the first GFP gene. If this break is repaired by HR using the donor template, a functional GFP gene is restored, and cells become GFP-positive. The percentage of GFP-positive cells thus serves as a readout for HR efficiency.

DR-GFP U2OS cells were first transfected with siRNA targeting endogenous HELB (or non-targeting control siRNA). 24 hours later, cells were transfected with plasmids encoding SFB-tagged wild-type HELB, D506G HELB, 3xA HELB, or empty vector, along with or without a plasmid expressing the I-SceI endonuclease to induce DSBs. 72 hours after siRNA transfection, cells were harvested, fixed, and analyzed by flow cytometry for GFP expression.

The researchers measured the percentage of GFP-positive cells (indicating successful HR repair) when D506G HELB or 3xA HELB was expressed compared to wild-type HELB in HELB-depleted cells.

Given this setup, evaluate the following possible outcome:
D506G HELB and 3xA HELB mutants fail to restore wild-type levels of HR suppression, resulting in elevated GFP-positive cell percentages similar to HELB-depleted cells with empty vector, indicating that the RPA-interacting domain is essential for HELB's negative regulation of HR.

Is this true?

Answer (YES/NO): YES